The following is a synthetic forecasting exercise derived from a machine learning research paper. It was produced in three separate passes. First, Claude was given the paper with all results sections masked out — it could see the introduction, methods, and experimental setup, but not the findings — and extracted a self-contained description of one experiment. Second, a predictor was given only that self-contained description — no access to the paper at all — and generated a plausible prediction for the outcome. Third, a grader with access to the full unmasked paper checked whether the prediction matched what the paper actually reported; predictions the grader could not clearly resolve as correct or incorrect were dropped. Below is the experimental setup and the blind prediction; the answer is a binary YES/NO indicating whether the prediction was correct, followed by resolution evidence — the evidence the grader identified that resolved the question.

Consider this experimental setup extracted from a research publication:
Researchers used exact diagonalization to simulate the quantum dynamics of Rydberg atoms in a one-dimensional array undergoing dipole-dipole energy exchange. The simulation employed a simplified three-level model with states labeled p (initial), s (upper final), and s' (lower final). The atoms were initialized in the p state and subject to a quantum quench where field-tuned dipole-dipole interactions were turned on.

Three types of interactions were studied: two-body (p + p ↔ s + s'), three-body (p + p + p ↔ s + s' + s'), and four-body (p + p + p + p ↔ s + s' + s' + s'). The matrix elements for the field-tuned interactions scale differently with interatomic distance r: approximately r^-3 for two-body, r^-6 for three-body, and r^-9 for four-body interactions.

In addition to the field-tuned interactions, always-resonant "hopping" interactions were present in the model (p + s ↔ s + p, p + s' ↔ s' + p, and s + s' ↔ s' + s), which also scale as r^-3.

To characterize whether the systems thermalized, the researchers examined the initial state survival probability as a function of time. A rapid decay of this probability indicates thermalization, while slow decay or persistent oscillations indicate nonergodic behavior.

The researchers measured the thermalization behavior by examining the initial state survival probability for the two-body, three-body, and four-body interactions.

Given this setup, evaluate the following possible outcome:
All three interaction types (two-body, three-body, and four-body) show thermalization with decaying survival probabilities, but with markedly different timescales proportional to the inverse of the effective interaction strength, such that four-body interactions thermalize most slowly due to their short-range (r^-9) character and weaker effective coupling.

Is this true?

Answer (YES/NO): NO